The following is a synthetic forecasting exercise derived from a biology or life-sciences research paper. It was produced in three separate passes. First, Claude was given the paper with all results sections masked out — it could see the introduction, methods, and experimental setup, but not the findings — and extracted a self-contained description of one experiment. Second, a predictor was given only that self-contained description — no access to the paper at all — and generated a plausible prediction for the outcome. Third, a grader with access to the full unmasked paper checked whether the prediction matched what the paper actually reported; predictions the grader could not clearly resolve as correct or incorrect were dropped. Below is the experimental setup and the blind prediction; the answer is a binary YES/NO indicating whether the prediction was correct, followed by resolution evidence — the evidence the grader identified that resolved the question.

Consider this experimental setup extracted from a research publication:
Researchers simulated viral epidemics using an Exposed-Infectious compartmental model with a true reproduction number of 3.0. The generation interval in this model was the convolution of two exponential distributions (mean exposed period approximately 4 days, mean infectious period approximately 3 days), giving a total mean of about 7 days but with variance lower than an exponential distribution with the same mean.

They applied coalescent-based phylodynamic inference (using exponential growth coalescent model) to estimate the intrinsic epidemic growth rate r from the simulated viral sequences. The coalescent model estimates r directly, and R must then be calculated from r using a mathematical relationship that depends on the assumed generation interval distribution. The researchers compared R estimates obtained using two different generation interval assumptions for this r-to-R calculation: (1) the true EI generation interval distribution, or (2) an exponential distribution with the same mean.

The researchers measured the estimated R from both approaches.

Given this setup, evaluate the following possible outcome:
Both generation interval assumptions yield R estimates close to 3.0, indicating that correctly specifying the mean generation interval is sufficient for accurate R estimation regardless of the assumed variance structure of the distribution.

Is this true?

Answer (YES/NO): NO